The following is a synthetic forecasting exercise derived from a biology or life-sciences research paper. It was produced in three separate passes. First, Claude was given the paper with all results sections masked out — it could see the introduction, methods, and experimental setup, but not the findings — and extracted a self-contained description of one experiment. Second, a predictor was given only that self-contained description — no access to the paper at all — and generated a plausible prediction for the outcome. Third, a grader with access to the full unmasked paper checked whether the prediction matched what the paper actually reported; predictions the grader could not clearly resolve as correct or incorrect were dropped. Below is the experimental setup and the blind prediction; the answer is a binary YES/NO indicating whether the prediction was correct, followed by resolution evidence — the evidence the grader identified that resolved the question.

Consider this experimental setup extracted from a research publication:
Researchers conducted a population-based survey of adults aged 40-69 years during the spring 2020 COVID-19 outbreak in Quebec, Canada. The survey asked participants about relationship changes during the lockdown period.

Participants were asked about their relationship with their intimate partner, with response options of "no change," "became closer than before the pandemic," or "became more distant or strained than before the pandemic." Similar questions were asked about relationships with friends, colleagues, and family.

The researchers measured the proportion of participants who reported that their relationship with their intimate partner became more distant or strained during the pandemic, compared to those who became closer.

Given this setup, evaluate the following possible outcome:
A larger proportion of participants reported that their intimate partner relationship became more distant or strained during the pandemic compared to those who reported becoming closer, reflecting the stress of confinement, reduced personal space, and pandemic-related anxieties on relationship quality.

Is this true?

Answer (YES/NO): NO